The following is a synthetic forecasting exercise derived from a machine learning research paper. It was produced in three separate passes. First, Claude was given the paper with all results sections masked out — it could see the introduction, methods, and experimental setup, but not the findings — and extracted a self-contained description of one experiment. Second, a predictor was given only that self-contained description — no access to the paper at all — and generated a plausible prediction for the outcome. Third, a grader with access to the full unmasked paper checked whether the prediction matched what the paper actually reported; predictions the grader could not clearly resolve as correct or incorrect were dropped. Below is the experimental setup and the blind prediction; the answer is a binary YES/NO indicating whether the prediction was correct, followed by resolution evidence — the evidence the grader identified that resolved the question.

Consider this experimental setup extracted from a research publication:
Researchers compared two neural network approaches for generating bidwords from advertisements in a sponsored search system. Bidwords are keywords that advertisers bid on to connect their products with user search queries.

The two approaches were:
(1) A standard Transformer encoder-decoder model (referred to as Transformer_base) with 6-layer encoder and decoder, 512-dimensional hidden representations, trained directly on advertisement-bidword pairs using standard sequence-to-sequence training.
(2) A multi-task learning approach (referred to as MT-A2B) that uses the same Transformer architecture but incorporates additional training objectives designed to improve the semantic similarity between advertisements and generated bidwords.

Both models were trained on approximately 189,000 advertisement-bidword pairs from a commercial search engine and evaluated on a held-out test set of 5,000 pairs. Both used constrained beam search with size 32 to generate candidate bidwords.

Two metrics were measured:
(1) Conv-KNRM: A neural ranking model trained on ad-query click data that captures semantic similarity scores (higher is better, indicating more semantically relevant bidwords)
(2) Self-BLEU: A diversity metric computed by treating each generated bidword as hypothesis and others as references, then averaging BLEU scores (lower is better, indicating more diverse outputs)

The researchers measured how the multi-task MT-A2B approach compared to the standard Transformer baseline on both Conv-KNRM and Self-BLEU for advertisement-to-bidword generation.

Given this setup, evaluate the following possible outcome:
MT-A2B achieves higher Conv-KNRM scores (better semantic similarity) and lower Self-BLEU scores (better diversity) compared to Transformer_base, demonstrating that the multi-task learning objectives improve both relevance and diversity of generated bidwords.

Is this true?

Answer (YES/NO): NO